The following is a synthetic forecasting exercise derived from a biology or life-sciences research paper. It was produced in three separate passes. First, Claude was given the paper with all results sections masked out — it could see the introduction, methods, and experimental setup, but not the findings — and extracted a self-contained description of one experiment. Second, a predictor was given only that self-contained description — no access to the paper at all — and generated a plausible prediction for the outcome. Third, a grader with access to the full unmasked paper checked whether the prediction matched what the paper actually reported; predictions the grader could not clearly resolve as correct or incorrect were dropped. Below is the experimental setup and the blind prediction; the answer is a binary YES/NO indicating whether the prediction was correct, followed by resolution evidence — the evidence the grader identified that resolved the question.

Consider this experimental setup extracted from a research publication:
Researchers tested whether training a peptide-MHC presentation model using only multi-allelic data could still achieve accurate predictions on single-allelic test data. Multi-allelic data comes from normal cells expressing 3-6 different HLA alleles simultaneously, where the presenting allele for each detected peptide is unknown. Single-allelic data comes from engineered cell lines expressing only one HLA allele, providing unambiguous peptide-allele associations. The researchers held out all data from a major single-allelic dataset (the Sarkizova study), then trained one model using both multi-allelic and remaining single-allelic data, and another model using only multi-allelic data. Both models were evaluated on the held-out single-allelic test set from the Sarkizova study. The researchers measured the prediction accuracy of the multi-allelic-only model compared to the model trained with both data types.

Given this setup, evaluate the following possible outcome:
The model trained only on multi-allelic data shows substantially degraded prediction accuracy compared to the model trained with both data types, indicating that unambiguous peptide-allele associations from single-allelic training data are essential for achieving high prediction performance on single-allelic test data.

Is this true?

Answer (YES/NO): YES